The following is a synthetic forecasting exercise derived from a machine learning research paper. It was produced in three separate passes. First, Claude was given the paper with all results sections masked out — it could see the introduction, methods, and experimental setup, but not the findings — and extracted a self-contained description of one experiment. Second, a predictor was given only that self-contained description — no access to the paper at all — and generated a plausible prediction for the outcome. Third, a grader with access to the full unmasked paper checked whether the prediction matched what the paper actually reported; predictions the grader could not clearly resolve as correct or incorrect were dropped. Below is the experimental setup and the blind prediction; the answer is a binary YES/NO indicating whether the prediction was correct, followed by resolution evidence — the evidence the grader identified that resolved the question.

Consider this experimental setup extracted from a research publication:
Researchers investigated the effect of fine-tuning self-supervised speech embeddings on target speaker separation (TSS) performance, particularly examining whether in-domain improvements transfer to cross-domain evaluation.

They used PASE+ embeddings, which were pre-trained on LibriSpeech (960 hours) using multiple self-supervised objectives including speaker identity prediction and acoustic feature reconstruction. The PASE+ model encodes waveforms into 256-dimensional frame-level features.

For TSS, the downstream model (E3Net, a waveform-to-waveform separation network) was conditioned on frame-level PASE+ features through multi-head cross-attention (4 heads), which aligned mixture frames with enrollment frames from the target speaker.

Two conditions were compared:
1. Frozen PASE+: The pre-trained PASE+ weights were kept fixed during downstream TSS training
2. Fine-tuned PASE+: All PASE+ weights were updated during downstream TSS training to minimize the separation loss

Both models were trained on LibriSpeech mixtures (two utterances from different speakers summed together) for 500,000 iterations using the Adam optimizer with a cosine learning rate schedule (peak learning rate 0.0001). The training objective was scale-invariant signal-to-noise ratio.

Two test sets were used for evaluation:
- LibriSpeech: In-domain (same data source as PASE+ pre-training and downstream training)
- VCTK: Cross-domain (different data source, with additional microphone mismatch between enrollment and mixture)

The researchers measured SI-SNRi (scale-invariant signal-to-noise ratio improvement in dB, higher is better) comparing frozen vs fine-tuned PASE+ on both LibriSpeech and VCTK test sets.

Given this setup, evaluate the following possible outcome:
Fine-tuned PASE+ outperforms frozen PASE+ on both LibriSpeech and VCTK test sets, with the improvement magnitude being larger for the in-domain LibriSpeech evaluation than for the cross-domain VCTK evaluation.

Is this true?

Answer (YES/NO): NO